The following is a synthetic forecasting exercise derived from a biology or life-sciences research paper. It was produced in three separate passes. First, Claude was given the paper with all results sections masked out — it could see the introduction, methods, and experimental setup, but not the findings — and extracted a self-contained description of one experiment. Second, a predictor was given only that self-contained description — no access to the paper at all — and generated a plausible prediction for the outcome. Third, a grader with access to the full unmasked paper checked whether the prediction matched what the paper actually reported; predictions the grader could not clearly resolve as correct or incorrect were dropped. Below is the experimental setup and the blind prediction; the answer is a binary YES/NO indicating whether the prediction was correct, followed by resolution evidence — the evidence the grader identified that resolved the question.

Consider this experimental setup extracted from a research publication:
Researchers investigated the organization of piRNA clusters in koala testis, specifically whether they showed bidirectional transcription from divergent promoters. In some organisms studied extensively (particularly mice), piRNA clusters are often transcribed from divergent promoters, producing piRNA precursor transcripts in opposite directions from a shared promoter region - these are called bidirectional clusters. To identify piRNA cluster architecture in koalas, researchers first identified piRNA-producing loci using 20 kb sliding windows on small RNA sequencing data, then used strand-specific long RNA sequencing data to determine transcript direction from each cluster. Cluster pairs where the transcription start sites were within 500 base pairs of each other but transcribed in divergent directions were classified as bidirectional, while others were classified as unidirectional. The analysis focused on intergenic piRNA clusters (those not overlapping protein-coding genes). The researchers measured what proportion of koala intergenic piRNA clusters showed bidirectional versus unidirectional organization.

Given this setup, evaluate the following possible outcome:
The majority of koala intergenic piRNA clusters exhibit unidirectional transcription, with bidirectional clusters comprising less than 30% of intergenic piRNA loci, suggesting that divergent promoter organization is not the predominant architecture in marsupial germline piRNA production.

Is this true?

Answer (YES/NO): YES